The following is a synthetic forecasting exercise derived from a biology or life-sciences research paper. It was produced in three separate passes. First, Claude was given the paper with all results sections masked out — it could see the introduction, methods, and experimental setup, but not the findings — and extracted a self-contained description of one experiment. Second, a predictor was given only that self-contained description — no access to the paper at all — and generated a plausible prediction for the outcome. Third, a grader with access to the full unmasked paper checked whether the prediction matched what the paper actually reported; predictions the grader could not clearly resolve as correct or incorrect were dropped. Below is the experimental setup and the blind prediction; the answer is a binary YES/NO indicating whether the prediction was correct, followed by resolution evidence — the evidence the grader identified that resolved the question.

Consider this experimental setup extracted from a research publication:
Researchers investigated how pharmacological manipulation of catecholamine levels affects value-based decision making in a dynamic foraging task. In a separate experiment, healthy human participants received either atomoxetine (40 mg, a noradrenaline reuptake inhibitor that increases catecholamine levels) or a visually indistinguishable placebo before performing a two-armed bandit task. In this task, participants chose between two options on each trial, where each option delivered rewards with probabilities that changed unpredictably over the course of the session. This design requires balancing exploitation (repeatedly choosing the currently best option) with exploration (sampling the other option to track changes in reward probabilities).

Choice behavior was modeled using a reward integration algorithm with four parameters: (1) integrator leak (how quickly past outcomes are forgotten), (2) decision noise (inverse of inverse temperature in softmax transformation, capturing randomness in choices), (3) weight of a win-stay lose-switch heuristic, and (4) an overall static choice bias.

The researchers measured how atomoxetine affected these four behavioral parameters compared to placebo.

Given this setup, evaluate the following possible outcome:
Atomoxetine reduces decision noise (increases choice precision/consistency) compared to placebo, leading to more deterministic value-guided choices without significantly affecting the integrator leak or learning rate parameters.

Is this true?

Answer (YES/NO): NO